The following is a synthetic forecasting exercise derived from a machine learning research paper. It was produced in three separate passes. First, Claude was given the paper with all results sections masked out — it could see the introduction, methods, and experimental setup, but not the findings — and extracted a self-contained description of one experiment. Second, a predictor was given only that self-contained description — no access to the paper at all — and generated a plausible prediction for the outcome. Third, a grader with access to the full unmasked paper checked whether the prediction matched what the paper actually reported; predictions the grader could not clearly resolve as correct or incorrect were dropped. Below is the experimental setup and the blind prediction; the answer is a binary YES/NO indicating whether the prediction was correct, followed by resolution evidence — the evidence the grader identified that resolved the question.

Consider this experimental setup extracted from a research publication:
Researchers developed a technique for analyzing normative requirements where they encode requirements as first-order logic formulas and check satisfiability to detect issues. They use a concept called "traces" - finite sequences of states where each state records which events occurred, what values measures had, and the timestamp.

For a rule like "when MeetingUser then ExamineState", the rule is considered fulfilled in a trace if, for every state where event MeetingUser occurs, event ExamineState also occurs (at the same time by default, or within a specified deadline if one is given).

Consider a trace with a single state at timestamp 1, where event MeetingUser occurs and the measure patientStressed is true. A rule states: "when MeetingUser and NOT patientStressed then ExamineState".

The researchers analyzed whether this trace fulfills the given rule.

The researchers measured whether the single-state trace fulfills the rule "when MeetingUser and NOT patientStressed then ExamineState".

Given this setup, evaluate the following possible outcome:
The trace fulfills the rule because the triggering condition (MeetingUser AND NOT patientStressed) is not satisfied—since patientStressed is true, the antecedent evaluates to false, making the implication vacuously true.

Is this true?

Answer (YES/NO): YES